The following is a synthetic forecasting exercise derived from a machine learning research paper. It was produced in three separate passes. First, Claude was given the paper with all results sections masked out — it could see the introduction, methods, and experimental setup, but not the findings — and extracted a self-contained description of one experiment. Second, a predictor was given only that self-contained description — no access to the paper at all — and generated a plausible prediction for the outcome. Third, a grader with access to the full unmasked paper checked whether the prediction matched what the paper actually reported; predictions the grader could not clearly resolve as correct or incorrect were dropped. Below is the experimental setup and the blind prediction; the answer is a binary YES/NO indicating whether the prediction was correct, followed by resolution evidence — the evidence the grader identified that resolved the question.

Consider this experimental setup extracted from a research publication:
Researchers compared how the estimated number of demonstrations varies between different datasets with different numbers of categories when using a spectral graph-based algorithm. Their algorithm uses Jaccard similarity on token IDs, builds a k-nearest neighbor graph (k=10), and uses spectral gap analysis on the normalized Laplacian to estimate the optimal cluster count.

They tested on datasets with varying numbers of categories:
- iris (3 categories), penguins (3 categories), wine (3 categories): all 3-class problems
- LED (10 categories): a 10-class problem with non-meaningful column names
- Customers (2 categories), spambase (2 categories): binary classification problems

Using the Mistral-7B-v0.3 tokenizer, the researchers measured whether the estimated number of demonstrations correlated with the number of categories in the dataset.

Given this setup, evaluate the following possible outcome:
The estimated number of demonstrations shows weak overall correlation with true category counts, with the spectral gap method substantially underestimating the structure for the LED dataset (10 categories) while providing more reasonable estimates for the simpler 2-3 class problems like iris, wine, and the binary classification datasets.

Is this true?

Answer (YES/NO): YES